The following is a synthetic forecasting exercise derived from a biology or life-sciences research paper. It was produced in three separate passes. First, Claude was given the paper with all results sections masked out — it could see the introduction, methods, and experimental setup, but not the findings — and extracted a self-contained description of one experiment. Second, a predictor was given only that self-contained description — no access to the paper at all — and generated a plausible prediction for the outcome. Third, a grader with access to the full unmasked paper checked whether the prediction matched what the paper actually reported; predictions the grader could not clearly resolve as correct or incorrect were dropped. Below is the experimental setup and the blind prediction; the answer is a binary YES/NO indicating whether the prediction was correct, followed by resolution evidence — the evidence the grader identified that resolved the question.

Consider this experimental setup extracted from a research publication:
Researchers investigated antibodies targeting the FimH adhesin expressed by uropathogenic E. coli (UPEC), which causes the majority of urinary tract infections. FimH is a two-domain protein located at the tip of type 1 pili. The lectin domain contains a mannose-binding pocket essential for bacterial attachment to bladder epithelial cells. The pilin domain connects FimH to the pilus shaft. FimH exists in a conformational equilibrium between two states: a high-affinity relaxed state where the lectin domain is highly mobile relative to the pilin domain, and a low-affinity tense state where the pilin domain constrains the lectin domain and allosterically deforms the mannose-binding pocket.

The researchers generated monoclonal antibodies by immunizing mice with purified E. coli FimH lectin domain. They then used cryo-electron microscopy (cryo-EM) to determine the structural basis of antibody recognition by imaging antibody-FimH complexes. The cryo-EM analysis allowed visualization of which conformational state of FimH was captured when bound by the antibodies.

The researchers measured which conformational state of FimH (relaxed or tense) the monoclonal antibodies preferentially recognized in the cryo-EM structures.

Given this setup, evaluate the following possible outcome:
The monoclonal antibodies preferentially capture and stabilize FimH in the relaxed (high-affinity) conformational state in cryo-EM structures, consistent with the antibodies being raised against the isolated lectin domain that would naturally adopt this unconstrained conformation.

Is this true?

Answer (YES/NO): YES